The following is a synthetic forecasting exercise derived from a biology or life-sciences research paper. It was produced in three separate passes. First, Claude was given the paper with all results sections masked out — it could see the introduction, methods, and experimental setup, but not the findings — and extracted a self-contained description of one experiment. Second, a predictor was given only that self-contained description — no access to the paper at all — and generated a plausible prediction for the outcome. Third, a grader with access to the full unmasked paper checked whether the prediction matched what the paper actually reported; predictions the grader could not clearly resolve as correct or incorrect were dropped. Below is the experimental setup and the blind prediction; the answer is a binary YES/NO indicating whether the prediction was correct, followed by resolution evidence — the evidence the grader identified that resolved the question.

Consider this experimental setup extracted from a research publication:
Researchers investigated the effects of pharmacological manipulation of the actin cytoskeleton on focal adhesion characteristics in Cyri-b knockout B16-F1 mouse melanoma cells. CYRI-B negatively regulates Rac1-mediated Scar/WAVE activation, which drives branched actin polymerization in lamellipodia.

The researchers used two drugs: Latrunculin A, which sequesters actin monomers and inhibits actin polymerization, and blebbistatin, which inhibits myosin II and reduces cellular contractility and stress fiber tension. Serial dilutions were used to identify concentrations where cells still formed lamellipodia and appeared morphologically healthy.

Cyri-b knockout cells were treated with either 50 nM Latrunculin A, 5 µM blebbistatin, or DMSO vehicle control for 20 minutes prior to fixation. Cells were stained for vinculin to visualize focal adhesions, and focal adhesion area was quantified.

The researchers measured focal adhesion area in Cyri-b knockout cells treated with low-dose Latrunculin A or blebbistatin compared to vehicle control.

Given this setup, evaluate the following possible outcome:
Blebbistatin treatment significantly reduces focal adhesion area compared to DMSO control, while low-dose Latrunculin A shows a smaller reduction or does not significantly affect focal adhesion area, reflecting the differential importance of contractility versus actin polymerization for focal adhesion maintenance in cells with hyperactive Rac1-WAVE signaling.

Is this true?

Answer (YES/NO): NO